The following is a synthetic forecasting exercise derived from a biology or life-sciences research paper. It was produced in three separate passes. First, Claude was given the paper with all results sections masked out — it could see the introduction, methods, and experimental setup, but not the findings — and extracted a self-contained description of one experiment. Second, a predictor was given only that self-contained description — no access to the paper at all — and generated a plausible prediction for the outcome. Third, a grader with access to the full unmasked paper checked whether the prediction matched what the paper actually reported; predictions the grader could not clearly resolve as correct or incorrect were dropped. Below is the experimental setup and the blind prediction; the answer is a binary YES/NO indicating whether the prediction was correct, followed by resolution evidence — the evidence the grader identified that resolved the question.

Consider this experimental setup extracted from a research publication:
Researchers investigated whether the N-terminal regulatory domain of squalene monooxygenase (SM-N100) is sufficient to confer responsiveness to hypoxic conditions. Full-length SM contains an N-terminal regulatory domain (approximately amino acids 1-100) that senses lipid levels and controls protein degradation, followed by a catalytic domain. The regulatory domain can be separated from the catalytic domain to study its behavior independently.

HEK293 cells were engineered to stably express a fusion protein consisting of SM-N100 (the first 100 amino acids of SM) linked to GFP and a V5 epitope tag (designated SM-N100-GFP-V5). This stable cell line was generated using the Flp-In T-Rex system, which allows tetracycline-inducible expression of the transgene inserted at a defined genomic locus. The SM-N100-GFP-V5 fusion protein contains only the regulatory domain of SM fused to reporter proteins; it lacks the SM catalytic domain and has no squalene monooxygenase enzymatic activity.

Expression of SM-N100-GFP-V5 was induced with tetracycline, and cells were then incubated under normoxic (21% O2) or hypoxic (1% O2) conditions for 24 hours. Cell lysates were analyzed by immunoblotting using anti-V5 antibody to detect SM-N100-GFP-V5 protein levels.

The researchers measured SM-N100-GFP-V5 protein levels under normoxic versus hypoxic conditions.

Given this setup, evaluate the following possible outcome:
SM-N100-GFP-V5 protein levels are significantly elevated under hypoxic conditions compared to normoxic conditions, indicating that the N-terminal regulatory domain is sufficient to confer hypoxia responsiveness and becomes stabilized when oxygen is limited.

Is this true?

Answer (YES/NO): NO